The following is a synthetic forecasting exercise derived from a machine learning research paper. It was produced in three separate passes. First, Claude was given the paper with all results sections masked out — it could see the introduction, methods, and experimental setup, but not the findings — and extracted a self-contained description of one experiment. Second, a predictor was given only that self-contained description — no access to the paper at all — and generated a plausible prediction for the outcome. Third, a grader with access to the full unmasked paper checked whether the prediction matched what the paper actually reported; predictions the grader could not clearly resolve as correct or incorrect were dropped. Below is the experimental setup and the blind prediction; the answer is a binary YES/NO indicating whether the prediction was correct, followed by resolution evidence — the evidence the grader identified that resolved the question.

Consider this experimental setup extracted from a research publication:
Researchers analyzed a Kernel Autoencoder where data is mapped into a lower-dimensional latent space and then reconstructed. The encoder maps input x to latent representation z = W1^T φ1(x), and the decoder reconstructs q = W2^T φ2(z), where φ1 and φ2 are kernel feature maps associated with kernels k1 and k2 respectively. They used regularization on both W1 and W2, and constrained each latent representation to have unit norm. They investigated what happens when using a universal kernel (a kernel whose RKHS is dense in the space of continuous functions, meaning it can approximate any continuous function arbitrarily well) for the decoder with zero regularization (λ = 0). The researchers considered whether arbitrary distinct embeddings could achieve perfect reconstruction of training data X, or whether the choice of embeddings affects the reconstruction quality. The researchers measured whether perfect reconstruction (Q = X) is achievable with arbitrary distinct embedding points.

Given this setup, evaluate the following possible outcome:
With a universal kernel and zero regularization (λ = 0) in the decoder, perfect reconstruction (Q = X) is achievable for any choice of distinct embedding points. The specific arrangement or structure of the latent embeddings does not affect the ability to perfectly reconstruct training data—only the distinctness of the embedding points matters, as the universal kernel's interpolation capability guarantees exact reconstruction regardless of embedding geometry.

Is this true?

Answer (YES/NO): YES